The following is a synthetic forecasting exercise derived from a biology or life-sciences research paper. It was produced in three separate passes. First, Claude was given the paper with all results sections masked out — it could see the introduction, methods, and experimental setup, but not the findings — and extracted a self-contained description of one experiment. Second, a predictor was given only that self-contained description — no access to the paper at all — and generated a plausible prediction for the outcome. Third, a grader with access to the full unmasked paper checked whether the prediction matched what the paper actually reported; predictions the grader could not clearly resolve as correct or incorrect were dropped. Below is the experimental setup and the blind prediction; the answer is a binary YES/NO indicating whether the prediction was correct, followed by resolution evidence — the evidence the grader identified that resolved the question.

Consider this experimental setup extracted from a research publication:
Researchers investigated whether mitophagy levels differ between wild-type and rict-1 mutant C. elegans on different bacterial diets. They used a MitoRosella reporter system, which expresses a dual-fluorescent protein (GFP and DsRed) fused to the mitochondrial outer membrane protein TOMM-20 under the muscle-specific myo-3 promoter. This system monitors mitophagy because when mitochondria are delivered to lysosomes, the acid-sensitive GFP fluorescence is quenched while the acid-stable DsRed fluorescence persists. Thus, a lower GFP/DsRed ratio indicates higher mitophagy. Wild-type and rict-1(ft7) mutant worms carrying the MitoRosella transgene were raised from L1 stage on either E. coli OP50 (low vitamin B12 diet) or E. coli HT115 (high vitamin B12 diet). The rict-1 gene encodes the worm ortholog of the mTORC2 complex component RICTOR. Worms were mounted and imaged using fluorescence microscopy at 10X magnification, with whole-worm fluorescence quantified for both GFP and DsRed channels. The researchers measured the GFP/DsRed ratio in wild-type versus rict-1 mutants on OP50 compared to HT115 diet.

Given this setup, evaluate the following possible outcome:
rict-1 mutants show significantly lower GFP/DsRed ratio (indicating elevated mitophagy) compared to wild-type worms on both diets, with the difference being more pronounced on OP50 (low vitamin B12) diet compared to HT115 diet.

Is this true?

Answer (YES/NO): NO